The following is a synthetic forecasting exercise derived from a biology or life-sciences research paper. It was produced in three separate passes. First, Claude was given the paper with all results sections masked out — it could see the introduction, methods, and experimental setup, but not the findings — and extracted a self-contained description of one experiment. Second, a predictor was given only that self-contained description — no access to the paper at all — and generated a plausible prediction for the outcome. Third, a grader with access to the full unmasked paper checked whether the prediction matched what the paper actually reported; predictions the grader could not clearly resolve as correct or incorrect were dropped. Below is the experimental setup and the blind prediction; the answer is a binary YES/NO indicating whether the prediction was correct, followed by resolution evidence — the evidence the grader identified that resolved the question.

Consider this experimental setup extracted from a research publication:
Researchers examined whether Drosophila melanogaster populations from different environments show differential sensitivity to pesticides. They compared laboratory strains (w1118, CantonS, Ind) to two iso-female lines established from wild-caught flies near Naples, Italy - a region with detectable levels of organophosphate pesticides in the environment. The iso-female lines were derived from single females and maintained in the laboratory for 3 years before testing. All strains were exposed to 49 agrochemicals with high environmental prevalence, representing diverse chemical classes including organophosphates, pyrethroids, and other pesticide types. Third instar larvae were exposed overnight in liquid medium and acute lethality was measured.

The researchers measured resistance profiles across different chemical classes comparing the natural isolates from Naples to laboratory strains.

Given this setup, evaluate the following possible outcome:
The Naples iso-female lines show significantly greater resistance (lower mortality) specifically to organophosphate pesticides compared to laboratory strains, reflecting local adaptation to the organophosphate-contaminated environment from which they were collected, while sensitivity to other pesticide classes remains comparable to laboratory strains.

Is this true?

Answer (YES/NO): YES